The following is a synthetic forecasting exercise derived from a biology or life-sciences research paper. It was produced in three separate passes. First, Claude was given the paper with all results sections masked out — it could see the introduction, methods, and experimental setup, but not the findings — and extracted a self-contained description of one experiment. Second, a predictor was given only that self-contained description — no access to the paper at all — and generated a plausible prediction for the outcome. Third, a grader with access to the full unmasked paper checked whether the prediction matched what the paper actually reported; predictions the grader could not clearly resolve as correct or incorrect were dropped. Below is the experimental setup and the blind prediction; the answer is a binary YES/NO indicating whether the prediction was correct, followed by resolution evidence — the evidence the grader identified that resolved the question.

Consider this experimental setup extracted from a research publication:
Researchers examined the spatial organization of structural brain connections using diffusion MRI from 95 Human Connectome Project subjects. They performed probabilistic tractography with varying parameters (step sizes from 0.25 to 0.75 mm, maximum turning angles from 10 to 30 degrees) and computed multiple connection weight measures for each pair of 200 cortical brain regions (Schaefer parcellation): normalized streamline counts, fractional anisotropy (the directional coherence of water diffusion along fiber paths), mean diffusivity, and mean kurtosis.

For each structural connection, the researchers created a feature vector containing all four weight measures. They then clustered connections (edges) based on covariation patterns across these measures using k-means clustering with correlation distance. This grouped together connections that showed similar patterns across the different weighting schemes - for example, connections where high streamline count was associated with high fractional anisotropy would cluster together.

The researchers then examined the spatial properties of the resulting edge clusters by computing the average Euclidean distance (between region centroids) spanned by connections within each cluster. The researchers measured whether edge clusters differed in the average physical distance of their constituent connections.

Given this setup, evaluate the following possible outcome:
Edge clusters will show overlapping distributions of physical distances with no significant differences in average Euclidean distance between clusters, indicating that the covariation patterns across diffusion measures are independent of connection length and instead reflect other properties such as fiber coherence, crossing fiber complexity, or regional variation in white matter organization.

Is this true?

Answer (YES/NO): NO